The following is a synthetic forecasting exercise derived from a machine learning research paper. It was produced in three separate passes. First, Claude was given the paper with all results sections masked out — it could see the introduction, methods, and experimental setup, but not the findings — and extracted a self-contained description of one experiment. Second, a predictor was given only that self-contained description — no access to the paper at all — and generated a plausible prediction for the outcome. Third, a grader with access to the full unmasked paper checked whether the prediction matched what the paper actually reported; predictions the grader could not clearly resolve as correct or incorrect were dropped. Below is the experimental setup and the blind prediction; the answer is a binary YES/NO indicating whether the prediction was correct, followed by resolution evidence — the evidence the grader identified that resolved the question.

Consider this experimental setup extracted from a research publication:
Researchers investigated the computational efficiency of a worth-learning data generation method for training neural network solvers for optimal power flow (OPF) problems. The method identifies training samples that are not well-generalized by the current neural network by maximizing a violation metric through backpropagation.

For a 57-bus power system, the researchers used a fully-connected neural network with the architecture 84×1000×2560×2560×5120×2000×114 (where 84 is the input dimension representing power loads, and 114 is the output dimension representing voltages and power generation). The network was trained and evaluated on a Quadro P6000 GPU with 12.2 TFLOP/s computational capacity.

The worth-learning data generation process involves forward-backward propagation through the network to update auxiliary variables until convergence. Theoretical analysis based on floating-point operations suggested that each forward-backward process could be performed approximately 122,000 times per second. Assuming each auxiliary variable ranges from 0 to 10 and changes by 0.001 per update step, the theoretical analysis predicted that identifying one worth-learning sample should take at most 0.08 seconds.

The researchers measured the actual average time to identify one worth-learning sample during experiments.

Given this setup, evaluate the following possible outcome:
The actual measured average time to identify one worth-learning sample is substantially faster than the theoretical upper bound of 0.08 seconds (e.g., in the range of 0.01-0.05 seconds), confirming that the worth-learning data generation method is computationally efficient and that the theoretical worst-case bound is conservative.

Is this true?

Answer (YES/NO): NO